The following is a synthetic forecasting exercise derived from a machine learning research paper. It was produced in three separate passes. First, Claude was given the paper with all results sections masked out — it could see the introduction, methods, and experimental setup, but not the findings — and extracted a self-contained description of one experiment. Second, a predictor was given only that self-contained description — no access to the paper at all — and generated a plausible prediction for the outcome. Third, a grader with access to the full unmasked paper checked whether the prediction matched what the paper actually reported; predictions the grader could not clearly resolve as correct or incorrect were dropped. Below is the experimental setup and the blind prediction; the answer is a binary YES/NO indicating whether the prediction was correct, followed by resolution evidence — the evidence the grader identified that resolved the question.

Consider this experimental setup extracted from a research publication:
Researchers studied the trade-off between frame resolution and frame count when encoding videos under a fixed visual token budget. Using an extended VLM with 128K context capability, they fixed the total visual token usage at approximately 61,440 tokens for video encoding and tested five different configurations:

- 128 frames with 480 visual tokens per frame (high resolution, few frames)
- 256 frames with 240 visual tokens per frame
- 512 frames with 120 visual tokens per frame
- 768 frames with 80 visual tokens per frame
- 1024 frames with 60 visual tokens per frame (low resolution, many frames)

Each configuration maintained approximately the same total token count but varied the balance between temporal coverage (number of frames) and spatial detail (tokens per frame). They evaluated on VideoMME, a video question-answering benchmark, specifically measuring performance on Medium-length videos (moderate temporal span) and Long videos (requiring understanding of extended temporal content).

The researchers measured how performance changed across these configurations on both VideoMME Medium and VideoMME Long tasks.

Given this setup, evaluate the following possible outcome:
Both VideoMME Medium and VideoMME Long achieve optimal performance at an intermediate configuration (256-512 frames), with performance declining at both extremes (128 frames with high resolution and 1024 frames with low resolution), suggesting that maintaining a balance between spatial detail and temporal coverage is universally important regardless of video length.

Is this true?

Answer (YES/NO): NO